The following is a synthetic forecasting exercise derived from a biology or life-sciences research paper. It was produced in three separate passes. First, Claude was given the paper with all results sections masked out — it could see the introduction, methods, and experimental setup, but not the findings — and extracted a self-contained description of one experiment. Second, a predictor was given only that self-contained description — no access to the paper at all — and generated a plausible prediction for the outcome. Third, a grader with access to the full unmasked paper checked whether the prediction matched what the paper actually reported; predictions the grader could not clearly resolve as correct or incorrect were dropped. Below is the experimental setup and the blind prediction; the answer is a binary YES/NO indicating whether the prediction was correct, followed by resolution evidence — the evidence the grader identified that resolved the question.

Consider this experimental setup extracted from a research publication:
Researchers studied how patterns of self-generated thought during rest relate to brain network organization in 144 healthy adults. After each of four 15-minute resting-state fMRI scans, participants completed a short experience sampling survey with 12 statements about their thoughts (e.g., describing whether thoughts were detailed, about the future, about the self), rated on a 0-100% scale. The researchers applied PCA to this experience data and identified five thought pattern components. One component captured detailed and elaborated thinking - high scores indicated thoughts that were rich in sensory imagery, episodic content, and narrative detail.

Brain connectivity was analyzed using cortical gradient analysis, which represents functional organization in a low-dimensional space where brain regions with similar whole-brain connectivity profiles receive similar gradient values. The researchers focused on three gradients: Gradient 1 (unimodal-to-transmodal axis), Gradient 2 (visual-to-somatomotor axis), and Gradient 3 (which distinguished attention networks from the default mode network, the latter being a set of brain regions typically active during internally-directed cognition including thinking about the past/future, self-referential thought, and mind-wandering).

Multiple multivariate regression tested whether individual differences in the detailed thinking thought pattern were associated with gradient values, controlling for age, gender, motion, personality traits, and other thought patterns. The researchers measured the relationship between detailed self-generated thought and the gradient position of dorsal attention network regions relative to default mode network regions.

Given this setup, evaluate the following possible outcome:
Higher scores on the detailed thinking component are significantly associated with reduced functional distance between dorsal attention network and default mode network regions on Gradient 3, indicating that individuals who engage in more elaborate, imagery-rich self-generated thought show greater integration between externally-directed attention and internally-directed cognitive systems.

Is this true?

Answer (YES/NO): NO